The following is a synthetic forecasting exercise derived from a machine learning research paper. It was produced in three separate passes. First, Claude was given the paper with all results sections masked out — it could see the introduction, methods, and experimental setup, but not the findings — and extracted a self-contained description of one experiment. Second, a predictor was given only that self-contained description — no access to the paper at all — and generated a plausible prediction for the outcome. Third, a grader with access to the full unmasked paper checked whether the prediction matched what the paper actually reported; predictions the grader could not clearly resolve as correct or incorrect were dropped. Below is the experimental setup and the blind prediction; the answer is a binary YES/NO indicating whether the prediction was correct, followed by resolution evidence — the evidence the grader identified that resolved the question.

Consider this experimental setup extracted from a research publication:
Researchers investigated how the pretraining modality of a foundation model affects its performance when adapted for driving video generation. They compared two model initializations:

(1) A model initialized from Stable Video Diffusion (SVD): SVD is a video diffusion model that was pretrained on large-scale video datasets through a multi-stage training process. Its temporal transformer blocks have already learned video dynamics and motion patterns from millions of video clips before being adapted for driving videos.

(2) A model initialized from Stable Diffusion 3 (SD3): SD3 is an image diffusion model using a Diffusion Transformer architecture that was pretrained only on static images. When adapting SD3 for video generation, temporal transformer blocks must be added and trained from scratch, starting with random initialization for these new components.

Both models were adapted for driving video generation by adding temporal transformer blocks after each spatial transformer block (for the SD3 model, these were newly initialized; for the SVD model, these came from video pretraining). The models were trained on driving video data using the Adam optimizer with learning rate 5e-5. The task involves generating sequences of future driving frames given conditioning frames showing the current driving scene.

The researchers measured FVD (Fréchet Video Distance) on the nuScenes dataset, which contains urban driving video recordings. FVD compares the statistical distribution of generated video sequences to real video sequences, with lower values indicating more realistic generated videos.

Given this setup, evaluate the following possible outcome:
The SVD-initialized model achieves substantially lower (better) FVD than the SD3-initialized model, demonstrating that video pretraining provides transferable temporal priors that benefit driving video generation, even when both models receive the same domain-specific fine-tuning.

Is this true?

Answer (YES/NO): YES